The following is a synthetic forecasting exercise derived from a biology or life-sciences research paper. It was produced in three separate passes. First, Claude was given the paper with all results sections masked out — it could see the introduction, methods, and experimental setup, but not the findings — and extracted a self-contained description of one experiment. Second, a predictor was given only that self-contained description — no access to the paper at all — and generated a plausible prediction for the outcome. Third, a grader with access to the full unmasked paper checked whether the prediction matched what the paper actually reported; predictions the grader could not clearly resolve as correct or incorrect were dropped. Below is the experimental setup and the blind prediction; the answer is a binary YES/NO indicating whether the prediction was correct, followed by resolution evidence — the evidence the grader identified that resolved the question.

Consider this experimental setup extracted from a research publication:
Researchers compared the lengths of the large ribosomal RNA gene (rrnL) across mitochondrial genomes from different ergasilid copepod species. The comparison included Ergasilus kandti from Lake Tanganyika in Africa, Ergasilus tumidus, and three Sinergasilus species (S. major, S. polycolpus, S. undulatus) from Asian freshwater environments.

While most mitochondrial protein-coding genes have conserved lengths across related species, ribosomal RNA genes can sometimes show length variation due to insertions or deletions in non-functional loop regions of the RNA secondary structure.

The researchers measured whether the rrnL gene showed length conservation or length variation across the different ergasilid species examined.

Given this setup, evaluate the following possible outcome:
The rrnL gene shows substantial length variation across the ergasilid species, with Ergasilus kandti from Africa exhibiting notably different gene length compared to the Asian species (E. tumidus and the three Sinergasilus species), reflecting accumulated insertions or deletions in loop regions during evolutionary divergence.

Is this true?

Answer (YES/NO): NO